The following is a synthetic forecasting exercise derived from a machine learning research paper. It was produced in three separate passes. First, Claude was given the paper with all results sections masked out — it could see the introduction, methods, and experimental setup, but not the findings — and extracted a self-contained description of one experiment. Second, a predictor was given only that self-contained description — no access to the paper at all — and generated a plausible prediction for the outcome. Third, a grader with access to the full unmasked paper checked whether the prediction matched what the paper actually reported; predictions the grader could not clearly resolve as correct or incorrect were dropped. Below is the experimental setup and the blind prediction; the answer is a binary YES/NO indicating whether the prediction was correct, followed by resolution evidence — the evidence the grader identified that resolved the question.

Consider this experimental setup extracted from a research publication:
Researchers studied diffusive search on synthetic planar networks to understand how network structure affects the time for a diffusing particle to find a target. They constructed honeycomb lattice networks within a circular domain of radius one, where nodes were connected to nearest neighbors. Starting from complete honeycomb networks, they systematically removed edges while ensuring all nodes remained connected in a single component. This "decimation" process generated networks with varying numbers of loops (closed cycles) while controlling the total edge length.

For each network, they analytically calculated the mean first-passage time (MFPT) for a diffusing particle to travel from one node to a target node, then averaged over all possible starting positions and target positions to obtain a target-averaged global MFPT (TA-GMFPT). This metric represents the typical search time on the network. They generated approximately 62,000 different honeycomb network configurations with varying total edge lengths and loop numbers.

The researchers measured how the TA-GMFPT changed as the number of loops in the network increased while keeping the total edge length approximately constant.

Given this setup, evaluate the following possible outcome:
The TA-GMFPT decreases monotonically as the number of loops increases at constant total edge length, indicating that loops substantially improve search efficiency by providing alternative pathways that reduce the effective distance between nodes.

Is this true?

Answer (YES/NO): NO